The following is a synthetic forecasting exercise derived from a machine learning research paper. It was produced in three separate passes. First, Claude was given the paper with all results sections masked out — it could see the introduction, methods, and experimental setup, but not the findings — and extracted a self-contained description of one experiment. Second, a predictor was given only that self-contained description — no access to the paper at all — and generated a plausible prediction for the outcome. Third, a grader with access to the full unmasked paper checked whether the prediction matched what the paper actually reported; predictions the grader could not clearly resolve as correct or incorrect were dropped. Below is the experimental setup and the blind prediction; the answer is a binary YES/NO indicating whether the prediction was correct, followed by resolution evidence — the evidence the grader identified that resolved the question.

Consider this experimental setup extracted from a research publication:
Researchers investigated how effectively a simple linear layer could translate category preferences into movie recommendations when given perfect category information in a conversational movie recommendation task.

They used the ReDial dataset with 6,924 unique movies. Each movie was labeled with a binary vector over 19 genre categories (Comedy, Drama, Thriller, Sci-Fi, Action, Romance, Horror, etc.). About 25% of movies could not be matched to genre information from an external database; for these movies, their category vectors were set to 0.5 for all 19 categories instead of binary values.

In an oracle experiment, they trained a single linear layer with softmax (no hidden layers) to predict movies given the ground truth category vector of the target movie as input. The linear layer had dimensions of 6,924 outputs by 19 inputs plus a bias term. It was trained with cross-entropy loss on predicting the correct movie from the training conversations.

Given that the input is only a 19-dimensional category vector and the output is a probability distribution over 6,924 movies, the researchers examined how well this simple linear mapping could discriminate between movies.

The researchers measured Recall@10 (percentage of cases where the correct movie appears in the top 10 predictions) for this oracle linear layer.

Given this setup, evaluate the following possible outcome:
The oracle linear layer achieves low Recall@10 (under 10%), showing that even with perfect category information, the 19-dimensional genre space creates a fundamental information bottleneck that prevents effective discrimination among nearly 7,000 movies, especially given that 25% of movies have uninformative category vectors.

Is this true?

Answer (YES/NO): NO